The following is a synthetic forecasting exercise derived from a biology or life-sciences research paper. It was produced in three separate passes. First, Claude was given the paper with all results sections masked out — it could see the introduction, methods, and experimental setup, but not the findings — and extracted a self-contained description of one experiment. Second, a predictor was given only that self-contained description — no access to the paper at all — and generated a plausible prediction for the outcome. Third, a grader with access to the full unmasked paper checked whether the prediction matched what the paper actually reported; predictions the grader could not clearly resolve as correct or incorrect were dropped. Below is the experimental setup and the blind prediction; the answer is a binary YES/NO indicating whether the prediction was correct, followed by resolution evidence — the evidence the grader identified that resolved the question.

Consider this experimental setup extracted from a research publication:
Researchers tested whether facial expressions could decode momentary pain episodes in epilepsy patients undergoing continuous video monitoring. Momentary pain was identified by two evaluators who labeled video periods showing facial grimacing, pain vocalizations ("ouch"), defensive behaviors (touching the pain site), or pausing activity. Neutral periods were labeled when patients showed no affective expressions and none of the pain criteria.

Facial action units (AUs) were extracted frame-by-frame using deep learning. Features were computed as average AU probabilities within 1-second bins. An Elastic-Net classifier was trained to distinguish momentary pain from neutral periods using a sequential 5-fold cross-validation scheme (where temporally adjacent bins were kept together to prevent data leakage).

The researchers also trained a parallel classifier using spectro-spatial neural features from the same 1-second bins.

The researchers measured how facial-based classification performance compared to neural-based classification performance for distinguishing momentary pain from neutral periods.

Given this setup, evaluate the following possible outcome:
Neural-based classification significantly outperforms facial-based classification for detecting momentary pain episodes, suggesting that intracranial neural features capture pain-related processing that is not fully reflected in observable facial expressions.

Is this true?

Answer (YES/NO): NO